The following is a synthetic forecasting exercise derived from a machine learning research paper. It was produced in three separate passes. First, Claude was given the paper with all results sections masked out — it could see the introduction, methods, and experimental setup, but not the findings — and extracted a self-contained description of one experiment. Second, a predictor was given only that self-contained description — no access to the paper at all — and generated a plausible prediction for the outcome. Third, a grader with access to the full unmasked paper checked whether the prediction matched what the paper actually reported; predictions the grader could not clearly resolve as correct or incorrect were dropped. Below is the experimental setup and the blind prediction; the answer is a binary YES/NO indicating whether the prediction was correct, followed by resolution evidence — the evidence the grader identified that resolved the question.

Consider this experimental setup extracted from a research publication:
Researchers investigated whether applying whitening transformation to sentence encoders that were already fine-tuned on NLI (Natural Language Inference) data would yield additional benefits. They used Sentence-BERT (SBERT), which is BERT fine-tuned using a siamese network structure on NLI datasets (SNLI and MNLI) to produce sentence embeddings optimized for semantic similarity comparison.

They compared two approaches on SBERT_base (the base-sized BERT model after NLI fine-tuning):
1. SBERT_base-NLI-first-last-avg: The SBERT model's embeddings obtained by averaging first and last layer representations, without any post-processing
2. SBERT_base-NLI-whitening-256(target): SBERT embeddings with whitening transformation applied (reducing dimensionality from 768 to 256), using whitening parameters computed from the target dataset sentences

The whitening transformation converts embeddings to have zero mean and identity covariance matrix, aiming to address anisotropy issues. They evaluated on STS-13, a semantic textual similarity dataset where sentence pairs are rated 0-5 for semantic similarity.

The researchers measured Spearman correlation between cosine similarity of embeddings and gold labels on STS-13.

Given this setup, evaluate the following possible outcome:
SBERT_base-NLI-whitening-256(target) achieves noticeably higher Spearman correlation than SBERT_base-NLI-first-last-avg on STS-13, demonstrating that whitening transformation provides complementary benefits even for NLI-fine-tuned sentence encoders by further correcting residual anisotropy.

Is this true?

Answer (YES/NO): YES